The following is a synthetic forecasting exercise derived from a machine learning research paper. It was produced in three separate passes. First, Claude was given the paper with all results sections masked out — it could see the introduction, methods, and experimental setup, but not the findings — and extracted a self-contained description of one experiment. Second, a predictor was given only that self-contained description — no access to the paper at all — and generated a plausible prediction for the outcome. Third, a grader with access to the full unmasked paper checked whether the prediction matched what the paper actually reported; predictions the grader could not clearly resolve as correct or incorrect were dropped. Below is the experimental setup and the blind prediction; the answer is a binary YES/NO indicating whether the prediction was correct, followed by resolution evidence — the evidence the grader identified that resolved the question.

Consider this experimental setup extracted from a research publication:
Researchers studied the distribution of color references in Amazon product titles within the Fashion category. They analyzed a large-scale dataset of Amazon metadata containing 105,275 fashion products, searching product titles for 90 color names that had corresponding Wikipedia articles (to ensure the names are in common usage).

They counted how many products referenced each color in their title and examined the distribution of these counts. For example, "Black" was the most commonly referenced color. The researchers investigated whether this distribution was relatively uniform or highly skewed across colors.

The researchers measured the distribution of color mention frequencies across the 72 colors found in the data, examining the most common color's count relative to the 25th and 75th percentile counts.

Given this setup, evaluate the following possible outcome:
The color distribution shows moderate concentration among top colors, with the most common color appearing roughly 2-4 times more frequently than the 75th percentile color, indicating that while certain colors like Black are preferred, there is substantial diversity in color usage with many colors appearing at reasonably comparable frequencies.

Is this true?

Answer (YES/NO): NO